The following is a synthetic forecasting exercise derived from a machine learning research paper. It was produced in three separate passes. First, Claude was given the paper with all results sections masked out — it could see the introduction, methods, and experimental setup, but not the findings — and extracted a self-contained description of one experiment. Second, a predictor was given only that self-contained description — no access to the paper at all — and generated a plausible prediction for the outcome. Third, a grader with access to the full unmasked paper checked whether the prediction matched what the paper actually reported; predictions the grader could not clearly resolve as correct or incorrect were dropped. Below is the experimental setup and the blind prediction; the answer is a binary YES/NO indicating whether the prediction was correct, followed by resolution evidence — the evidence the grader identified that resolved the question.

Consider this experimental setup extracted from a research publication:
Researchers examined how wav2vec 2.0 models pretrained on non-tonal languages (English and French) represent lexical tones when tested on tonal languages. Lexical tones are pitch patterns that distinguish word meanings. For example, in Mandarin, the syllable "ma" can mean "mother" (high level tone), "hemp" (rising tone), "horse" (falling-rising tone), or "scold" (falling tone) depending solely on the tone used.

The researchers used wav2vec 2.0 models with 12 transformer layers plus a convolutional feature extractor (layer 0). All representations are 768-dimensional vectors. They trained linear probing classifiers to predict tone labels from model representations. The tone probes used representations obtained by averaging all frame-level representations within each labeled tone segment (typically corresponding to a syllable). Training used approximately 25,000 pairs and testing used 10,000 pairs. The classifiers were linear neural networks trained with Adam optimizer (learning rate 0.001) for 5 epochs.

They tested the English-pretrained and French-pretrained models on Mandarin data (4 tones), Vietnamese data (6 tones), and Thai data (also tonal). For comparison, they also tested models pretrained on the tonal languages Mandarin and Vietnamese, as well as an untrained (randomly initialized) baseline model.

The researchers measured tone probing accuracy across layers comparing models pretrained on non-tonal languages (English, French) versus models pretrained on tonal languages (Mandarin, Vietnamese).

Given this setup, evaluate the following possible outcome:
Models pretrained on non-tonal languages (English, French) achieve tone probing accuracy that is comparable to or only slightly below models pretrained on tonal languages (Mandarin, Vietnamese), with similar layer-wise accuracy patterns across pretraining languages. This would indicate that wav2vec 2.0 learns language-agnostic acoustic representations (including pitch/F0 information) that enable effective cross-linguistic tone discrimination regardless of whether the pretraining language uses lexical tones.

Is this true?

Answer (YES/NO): YES